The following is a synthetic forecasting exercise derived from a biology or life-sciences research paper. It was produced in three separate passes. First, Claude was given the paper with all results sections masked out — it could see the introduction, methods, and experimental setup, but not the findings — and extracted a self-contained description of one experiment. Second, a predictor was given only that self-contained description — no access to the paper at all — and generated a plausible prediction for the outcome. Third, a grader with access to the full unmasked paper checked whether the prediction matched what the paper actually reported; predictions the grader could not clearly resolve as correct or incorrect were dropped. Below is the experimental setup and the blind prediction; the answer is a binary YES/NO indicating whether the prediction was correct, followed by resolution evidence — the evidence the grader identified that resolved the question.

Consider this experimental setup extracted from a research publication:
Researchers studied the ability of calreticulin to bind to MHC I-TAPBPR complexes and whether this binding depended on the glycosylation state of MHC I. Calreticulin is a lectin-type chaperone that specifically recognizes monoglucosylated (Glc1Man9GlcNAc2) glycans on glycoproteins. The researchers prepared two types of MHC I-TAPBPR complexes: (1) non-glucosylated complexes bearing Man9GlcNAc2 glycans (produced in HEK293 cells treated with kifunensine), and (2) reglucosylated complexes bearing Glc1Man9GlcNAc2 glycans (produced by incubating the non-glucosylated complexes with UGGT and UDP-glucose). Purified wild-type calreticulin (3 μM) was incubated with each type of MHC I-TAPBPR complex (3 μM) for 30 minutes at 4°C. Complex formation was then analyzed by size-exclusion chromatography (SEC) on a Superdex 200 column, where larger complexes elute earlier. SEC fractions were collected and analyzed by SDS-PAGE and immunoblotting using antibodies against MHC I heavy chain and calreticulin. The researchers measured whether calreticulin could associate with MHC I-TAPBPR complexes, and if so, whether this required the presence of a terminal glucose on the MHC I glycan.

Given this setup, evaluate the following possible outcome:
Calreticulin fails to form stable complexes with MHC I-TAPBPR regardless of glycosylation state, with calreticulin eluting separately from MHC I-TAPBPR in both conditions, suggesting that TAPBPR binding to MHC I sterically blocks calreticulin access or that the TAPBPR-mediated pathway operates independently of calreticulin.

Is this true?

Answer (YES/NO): NO